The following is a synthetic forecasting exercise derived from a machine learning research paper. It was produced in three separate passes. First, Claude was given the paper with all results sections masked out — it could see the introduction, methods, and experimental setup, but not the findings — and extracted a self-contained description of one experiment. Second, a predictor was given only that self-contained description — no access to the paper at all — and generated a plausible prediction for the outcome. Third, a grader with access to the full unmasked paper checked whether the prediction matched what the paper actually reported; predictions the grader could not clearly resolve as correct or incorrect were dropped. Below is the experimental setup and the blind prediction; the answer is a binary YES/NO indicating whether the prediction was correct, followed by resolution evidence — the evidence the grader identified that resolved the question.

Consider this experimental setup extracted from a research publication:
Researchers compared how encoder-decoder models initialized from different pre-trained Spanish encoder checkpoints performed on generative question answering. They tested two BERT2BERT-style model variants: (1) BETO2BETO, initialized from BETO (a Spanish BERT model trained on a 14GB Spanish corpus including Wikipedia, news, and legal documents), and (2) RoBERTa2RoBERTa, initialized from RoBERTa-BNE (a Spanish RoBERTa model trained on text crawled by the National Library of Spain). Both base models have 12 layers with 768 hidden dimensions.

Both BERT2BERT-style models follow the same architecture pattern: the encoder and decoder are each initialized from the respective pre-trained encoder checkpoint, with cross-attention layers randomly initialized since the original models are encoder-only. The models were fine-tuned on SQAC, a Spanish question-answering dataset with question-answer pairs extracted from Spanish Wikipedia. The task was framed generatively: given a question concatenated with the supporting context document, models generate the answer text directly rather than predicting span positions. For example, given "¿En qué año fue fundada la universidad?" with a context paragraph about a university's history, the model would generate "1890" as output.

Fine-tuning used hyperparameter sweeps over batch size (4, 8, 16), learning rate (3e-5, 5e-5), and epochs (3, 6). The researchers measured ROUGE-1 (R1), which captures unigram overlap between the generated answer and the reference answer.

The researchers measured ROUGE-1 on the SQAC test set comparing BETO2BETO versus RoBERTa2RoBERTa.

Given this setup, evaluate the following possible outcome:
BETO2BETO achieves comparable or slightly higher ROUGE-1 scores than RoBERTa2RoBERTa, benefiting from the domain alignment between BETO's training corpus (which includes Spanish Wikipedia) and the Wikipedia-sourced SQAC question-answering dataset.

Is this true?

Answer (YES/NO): NO